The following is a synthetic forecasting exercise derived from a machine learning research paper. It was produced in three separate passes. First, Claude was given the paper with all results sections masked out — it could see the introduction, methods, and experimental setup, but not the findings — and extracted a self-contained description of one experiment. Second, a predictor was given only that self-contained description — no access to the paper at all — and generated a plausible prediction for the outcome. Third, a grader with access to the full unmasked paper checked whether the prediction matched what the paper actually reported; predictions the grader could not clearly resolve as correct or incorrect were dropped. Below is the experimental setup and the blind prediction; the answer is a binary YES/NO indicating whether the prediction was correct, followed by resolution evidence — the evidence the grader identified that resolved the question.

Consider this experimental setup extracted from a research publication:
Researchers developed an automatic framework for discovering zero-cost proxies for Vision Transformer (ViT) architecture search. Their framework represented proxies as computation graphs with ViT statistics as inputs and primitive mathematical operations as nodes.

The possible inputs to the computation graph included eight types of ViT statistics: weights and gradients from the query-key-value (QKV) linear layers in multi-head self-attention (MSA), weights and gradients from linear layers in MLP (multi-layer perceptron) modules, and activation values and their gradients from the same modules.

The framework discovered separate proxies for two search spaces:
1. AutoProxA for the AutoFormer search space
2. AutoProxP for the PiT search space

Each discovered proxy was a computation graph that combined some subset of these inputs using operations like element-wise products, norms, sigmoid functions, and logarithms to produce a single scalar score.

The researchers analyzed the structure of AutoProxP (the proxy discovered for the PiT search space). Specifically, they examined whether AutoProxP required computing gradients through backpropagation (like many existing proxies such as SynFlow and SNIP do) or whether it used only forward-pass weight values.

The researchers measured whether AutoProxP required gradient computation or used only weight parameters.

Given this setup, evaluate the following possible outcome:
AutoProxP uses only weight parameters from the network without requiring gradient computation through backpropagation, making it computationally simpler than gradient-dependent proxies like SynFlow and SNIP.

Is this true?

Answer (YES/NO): YES